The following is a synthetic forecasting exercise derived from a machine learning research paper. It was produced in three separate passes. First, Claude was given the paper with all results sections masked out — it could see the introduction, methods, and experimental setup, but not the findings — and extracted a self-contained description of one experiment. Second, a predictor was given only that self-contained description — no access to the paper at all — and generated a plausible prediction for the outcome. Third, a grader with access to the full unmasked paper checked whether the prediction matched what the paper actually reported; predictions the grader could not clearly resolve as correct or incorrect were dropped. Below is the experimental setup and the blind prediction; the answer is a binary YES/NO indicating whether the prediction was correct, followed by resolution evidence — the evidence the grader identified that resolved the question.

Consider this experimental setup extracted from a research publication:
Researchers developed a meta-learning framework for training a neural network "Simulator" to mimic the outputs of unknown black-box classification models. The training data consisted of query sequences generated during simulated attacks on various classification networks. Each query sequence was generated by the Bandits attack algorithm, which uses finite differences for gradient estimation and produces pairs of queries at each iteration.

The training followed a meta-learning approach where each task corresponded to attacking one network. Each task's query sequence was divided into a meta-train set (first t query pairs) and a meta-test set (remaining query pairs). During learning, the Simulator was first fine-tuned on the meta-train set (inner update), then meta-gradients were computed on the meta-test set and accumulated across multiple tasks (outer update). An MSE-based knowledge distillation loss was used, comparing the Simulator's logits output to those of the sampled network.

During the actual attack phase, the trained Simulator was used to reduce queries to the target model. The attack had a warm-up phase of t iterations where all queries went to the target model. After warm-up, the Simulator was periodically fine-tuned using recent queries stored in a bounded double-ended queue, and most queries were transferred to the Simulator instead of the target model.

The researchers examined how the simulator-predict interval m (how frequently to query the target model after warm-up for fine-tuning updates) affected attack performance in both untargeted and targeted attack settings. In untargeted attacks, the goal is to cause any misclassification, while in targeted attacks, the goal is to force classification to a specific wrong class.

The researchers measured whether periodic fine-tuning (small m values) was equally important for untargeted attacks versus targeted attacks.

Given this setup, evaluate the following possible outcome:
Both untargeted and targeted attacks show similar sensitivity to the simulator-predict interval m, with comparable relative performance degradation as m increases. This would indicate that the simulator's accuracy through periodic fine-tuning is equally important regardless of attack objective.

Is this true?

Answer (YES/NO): NO